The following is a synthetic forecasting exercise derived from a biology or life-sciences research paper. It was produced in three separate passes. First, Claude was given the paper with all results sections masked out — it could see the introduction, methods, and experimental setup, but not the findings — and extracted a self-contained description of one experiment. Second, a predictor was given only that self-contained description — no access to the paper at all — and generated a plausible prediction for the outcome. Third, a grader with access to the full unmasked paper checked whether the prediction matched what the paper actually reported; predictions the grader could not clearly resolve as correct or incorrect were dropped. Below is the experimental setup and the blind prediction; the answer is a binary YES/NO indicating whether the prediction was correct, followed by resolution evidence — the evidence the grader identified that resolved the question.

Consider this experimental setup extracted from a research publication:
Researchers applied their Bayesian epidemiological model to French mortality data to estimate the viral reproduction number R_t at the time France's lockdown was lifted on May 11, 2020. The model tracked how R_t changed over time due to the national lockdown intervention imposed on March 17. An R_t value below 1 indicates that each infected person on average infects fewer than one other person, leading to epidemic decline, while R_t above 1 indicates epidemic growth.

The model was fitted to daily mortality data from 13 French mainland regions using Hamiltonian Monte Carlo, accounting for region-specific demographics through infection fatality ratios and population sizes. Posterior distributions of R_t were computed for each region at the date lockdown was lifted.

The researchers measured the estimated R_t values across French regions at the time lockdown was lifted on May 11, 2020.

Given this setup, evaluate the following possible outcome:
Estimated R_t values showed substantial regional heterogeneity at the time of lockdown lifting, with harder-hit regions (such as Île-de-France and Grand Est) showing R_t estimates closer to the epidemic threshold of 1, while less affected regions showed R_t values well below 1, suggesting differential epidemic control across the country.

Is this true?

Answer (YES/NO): NO